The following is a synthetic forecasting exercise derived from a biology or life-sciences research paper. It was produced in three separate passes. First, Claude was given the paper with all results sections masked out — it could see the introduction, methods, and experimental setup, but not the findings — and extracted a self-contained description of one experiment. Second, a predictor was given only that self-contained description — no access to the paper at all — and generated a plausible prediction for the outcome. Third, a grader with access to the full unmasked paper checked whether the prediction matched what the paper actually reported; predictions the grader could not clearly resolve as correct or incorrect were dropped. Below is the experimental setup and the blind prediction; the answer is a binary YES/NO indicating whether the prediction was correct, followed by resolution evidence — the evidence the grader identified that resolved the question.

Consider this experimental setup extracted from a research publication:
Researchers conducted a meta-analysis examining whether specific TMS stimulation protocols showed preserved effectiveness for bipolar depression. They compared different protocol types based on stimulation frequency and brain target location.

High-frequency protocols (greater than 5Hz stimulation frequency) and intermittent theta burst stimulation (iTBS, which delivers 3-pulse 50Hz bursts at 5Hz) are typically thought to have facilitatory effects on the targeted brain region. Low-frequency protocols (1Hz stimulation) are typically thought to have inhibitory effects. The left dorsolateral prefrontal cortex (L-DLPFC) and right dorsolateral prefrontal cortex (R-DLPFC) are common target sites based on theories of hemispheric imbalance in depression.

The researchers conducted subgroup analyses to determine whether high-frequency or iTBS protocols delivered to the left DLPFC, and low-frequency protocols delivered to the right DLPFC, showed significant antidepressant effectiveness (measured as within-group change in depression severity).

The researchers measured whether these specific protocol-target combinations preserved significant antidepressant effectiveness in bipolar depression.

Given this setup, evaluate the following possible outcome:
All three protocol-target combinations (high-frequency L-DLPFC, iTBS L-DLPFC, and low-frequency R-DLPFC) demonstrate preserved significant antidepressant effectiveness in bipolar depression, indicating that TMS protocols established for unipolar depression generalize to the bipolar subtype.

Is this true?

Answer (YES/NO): YES